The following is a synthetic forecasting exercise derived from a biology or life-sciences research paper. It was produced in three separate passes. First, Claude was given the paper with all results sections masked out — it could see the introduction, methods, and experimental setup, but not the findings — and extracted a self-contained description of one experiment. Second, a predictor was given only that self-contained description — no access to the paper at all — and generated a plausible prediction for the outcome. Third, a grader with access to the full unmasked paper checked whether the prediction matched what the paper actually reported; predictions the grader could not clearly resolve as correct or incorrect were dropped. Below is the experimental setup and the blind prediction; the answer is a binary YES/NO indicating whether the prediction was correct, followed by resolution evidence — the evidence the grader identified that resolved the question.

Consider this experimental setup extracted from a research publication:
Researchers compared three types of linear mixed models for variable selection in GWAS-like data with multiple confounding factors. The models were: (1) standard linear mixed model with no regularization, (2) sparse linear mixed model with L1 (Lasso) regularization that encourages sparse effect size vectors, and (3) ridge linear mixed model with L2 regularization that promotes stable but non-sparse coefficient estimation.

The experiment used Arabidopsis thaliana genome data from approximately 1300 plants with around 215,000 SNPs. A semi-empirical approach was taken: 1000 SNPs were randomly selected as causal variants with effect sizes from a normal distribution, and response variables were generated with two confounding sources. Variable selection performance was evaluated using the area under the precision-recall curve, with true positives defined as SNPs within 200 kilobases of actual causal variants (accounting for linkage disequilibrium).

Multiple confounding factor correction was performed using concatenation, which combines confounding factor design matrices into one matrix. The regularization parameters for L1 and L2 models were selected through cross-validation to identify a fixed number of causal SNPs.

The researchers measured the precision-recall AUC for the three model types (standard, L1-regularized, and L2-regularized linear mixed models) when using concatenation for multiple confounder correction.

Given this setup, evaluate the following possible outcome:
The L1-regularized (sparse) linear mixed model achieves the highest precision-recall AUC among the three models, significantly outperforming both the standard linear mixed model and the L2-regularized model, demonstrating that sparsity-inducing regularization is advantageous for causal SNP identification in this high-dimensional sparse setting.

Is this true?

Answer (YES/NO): NO